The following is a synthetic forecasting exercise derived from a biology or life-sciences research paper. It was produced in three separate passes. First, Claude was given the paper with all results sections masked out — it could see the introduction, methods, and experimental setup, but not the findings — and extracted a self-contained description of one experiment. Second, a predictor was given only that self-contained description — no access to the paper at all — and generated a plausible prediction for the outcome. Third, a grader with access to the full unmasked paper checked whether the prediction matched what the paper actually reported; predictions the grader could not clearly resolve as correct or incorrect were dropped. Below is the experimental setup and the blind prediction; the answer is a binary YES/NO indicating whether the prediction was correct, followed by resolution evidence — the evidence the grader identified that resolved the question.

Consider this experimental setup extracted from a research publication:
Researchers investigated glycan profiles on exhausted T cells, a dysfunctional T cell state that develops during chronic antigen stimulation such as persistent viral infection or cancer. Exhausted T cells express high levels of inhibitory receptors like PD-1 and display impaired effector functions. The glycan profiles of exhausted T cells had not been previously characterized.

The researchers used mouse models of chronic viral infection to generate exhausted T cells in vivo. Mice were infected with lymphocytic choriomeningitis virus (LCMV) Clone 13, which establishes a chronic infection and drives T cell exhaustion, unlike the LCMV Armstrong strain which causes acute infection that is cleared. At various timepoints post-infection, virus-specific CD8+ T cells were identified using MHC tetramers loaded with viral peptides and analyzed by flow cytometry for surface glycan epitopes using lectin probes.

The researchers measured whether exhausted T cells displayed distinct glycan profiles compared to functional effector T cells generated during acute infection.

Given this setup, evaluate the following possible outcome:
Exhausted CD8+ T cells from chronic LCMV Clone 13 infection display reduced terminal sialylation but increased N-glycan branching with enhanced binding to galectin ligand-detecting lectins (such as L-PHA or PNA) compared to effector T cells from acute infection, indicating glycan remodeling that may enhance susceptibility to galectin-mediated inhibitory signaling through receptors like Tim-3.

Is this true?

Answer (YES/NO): NO